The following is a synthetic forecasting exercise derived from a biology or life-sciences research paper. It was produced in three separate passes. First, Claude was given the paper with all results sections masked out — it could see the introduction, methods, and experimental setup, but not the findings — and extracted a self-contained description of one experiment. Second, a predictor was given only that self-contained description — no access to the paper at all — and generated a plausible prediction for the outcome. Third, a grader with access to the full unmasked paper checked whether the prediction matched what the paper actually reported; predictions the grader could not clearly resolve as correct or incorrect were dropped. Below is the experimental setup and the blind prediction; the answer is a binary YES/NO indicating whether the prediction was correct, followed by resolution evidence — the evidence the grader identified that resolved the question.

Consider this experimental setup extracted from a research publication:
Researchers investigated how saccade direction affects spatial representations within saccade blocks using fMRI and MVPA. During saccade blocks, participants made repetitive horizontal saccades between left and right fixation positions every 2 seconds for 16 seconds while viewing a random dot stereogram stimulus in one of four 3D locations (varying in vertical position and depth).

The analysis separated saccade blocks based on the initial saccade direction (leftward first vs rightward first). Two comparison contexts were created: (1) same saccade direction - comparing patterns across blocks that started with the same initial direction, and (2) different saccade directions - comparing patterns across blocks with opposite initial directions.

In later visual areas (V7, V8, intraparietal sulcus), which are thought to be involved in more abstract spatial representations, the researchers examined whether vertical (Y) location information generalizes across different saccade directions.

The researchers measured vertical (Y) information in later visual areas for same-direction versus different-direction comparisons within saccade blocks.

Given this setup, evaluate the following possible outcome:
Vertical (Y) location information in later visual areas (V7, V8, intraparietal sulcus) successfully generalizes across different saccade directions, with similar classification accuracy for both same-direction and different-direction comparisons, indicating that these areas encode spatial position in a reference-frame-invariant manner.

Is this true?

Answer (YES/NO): YES